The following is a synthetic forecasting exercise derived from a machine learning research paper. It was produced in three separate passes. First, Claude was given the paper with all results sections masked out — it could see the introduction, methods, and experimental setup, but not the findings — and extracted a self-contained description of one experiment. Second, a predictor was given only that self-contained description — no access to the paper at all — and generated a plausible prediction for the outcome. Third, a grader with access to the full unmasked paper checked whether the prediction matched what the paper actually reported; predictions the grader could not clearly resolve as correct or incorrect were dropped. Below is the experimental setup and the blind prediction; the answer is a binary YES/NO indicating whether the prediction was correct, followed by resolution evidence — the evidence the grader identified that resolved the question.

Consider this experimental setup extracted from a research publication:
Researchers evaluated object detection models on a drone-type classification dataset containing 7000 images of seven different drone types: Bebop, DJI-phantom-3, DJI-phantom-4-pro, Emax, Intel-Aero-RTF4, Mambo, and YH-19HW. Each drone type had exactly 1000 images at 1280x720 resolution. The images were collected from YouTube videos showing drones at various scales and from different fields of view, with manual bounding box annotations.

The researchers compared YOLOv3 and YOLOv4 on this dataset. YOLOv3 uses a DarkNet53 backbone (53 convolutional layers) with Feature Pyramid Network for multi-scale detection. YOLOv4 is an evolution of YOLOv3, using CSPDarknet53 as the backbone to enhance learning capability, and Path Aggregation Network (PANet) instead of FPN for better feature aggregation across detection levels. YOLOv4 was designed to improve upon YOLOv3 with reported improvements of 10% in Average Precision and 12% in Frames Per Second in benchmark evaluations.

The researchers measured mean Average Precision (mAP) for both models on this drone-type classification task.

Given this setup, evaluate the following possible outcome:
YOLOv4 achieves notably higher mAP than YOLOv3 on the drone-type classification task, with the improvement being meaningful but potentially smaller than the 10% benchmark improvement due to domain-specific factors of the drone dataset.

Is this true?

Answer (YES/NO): NO